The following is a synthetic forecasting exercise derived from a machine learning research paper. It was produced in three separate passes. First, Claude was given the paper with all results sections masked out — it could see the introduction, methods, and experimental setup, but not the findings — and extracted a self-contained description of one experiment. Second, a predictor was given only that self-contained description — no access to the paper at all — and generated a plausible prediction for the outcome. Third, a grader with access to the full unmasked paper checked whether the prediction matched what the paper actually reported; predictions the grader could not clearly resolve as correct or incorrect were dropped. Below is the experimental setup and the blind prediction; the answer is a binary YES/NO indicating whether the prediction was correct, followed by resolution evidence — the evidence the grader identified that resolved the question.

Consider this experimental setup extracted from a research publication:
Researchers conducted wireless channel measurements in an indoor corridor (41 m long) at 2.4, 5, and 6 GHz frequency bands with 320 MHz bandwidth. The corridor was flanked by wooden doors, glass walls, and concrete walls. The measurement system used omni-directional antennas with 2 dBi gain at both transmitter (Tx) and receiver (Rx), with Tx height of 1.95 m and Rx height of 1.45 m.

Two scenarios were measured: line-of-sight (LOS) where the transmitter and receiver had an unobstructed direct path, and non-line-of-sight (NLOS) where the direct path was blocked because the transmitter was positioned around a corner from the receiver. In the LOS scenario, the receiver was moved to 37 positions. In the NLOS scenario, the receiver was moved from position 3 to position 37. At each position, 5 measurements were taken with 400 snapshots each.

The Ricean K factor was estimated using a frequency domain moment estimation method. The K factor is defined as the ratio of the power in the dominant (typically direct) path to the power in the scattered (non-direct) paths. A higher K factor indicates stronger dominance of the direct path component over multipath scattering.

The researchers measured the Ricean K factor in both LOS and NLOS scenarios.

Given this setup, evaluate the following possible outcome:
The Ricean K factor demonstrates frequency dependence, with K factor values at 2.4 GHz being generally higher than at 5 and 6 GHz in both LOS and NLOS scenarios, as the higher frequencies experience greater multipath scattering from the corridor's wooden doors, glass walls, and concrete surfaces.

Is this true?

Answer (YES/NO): NO